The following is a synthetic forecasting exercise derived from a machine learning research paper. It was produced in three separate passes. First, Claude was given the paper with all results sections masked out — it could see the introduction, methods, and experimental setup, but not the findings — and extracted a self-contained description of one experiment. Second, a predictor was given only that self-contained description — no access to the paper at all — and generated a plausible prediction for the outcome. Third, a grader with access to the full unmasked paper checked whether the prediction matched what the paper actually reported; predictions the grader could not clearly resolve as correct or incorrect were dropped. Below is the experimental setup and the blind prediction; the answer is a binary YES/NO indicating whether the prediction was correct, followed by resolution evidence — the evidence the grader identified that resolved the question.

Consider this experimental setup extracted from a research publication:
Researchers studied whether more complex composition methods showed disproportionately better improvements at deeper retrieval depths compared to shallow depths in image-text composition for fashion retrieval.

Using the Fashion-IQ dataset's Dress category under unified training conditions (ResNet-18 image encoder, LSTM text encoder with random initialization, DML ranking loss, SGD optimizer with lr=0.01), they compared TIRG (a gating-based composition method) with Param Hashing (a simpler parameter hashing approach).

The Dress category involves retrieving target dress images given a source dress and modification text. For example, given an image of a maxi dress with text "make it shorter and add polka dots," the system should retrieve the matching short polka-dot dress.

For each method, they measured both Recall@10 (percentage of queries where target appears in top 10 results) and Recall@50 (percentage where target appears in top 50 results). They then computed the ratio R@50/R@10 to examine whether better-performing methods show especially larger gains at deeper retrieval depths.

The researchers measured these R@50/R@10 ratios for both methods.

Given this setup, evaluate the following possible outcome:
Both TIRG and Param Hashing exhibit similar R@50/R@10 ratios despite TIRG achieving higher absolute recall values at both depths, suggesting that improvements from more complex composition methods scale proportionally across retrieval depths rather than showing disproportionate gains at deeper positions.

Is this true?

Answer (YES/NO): NO